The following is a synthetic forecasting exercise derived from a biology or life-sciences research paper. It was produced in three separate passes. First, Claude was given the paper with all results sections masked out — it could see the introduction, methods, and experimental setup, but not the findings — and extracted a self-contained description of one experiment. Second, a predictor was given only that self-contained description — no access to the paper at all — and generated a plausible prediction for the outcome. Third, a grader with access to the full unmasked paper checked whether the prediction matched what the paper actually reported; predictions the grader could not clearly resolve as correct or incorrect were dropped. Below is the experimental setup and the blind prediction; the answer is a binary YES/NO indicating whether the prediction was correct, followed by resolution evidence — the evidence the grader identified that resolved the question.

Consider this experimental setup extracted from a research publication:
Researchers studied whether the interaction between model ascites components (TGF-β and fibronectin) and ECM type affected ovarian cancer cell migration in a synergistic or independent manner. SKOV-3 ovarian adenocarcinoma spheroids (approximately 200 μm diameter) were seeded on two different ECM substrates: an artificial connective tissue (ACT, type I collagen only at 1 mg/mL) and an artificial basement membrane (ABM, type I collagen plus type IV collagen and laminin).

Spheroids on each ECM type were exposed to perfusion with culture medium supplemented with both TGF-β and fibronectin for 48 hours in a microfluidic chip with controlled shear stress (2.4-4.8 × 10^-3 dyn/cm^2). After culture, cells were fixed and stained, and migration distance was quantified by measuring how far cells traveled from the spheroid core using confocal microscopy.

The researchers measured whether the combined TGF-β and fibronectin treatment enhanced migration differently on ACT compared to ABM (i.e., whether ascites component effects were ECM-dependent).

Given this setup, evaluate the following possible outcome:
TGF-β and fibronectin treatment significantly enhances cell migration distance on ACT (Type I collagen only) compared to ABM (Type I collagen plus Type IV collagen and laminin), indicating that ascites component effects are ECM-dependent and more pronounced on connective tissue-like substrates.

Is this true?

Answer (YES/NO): NO